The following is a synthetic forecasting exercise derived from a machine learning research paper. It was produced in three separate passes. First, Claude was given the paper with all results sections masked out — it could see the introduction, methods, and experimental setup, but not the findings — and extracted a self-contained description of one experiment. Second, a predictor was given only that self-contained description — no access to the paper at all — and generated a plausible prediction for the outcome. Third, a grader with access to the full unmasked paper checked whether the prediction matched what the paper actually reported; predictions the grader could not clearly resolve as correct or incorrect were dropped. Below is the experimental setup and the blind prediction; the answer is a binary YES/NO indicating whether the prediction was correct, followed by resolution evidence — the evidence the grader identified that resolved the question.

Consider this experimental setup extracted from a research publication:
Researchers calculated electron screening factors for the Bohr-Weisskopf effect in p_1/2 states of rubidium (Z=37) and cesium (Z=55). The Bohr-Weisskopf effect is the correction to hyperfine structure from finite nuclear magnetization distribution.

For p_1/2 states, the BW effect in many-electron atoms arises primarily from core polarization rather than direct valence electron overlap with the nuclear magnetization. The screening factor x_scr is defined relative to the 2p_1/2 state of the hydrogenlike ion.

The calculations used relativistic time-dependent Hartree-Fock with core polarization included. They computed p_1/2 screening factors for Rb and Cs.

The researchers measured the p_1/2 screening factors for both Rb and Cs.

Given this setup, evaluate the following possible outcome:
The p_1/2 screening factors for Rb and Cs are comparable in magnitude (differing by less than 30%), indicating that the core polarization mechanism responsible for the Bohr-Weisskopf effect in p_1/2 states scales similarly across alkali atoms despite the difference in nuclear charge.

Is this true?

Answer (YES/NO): NO